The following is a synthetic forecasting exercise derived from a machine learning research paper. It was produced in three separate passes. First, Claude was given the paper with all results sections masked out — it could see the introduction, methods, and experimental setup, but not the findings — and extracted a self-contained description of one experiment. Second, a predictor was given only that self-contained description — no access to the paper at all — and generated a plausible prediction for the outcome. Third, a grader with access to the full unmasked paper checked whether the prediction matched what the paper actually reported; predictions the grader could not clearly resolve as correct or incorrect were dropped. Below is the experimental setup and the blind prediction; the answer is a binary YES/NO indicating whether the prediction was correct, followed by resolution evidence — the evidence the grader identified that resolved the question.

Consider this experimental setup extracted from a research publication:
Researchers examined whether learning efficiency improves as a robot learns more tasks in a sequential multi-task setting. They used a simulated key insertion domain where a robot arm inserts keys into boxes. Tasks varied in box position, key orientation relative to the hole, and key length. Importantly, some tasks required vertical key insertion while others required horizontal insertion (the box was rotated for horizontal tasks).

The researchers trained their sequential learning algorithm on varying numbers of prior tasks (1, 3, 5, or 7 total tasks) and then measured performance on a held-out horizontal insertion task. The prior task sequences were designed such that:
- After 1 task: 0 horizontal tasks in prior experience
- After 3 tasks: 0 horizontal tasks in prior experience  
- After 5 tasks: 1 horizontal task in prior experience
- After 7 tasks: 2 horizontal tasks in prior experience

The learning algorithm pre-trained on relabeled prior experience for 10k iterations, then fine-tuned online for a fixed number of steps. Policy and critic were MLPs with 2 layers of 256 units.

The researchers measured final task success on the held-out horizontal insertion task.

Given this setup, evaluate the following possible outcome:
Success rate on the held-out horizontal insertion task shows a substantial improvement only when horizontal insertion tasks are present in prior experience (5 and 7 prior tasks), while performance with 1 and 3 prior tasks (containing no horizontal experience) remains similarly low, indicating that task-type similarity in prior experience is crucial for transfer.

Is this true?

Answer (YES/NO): YES